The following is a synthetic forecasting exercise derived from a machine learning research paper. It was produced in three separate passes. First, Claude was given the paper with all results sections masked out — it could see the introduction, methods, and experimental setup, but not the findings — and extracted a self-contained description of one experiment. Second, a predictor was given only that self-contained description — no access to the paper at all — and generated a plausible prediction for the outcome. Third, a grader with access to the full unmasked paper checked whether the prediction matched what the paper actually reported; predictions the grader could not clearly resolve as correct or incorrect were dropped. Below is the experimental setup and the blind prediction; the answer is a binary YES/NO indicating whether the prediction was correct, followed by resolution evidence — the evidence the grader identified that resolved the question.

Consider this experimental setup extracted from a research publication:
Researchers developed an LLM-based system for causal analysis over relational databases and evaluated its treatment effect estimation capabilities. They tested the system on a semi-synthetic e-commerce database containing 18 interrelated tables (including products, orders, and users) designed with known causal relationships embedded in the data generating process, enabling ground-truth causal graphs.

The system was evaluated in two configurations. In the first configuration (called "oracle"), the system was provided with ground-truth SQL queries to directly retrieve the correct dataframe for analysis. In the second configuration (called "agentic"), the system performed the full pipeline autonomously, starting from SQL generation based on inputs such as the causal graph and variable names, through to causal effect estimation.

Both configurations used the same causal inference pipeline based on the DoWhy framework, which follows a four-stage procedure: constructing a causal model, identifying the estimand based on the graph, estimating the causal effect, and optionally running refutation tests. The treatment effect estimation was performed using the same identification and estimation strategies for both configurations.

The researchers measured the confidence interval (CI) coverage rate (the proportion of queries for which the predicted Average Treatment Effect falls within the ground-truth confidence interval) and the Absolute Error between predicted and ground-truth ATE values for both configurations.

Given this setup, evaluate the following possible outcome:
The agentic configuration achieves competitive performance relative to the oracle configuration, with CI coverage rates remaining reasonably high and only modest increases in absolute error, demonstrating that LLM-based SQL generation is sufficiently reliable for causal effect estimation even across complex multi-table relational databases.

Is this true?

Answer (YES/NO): NO